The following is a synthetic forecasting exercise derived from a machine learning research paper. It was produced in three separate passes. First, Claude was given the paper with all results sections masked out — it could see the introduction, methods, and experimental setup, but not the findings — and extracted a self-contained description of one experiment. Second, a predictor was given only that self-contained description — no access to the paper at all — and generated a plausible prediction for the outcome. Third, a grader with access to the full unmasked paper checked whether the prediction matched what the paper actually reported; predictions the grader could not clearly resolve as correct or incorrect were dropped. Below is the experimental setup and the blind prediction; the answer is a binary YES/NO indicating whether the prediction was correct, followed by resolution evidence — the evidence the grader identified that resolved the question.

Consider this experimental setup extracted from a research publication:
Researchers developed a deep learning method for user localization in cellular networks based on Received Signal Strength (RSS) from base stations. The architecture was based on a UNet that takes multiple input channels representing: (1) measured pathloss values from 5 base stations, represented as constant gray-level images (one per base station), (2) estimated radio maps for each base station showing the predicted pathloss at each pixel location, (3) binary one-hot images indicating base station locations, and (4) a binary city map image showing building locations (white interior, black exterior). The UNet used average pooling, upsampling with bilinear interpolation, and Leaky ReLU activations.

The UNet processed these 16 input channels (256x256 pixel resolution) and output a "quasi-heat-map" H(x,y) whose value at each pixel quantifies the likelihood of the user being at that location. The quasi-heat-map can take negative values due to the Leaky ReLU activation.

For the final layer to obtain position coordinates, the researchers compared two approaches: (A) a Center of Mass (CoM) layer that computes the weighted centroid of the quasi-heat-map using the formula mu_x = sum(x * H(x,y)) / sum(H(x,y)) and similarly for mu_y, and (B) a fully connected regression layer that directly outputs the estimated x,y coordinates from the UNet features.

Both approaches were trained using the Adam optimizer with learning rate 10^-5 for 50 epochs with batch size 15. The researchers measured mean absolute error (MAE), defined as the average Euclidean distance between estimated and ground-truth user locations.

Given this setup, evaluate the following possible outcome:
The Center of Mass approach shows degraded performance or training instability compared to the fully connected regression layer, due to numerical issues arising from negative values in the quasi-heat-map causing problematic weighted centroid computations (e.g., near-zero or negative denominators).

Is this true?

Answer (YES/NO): NO